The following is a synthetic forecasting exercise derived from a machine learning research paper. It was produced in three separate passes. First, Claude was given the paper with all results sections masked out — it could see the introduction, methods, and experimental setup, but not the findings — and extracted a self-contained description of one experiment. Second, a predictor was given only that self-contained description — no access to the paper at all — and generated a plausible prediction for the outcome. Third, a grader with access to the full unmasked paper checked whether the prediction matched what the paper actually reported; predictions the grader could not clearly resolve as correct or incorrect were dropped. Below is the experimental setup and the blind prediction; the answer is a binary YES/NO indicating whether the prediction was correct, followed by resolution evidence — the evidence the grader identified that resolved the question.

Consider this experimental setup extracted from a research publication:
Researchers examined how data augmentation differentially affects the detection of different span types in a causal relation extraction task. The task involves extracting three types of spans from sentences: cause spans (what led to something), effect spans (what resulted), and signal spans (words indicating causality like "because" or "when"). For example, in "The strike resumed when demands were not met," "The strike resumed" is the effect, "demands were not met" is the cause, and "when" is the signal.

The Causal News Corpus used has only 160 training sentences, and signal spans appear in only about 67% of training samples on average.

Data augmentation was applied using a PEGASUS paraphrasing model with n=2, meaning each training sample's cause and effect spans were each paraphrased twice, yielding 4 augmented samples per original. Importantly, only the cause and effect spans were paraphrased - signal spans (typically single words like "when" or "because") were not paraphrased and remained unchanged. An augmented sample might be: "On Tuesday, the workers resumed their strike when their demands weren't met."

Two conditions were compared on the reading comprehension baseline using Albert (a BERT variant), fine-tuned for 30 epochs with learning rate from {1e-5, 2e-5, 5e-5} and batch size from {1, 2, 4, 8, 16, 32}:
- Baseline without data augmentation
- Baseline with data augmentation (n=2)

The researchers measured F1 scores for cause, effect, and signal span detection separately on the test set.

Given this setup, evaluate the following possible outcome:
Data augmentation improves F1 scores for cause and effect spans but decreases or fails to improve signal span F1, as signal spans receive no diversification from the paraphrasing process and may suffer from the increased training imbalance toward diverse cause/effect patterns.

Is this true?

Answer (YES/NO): NO